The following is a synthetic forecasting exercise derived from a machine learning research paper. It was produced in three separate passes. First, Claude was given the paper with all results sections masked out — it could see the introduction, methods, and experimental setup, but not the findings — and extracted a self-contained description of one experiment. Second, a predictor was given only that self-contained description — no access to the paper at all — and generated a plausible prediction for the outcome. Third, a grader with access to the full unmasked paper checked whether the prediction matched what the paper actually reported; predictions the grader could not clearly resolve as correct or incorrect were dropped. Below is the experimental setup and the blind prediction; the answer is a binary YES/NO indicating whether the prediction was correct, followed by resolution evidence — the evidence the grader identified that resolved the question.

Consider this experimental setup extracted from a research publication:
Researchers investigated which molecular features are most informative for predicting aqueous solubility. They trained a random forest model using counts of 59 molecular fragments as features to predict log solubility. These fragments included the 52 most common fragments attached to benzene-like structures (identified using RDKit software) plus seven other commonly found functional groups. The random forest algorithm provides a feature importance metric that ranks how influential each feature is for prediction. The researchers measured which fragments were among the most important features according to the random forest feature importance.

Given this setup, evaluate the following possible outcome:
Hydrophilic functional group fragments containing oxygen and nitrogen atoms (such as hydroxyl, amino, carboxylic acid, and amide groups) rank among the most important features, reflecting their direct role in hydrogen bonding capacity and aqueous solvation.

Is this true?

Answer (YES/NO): NO